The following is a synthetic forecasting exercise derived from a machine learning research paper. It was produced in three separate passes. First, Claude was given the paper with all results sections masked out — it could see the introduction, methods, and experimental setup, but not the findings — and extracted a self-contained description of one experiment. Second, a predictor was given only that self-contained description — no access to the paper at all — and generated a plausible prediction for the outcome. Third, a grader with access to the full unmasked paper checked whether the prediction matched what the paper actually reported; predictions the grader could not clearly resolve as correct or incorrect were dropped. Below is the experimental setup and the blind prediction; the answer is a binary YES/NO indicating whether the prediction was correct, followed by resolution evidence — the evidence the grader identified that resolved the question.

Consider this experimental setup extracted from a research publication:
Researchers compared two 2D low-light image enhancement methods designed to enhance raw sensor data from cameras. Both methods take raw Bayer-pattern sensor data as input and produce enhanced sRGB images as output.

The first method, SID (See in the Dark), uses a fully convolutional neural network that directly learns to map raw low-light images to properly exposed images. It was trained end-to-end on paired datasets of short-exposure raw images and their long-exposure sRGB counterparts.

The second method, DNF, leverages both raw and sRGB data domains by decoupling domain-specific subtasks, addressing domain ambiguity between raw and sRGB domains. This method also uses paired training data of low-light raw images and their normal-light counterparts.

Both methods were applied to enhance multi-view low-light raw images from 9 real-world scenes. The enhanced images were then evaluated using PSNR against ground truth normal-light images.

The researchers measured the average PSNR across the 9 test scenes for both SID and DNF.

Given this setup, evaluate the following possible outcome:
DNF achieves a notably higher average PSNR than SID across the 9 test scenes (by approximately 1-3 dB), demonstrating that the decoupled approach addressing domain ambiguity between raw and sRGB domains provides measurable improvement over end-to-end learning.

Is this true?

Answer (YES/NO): NO